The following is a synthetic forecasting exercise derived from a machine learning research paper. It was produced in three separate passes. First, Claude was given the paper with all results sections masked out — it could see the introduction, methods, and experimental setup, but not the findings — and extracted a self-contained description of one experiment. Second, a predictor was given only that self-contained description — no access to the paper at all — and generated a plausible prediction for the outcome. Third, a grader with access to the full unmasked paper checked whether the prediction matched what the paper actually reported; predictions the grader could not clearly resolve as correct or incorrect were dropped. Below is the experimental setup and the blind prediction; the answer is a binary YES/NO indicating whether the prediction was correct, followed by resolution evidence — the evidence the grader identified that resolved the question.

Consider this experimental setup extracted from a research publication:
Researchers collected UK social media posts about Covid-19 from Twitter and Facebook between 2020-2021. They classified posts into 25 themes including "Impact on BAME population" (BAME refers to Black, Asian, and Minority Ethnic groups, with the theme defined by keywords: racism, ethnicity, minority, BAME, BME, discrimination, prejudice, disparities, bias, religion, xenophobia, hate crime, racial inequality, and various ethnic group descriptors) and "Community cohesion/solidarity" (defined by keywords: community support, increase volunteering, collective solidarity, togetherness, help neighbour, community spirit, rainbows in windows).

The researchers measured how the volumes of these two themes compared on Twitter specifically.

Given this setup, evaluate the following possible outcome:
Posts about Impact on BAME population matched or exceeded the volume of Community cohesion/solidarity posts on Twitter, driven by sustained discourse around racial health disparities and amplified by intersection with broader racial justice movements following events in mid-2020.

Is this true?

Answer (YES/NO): NO